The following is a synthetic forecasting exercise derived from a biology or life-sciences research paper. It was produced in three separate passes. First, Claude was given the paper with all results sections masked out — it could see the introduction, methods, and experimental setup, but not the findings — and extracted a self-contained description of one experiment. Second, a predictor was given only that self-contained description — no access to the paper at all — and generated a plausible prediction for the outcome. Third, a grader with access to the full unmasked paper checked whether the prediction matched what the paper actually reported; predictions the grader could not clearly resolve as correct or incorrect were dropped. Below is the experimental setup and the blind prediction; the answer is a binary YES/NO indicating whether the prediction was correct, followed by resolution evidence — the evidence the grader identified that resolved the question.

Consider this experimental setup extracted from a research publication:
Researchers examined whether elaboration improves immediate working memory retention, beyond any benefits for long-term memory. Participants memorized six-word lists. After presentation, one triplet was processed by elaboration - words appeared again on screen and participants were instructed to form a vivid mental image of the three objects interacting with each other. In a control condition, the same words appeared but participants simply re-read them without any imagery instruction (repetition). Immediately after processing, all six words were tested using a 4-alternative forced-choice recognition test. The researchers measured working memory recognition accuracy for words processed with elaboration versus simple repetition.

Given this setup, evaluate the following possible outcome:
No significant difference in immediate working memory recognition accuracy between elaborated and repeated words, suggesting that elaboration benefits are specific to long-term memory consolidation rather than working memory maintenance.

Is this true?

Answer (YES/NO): YES